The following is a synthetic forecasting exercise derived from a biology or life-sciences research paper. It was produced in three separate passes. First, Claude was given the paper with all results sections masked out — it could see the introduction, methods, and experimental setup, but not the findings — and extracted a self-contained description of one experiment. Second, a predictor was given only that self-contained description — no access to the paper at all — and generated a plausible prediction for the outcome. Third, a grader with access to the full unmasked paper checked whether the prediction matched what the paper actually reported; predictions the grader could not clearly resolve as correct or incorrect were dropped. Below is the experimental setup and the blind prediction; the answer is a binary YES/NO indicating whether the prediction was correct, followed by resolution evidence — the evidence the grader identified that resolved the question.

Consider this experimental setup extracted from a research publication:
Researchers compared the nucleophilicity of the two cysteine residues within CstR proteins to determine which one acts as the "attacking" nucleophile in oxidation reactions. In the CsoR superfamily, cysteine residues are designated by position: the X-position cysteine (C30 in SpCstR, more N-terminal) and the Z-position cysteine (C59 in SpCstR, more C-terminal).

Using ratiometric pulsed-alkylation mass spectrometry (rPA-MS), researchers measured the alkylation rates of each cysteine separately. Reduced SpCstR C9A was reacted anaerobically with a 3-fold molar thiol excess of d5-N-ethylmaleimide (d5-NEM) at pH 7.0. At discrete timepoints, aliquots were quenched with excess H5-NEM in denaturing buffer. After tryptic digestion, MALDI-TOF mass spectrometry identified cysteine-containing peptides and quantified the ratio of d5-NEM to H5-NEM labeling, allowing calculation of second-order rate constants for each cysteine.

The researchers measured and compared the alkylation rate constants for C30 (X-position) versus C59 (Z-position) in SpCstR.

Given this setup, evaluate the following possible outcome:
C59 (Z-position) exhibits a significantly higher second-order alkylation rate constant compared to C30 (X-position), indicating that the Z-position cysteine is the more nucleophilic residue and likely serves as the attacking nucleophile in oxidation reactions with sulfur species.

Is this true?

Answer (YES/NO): NO